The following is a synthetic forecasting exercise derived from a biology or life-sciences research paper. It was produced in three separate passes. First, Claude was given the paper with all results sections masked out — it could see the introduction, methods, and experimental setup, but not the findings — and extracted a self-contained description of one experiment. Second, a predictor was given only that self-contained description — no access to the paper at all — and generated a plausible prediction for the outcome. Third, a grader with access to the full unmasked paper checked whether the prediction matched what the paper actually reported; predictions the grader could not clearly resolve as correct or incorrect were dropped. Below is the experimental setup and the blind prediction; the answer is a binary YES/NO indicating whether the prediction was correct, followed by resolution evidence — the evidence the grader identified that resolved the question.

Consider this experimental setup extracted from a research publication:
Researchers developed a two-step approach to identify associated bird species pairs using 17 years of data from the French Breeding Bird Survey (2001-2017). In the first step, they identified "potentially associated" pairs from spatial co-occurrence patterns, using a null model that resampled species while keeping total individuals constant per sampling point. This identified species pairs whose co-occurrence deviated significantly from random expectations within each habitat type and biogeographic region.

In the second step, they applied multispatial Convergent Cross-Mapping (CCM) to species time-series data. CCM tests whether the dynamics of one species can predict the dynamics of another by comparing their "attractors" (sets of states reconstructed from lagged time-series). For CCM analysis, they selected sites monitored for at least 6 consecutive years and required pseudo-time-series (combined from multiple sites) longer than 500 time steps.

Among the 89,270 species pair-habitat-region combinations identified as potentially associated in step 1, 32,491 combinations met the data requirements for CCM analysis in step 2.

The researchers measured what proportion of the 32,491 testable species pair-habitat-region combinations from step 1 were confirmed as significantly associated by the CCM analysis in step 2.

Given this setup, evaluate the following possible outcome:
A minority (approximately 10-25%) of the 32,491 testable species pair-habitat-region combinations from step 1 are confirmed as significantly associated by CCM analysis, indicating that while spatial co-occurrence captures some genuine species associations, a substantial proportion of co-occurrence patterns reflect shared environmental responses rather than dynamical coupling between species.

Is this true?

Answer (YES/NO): NO